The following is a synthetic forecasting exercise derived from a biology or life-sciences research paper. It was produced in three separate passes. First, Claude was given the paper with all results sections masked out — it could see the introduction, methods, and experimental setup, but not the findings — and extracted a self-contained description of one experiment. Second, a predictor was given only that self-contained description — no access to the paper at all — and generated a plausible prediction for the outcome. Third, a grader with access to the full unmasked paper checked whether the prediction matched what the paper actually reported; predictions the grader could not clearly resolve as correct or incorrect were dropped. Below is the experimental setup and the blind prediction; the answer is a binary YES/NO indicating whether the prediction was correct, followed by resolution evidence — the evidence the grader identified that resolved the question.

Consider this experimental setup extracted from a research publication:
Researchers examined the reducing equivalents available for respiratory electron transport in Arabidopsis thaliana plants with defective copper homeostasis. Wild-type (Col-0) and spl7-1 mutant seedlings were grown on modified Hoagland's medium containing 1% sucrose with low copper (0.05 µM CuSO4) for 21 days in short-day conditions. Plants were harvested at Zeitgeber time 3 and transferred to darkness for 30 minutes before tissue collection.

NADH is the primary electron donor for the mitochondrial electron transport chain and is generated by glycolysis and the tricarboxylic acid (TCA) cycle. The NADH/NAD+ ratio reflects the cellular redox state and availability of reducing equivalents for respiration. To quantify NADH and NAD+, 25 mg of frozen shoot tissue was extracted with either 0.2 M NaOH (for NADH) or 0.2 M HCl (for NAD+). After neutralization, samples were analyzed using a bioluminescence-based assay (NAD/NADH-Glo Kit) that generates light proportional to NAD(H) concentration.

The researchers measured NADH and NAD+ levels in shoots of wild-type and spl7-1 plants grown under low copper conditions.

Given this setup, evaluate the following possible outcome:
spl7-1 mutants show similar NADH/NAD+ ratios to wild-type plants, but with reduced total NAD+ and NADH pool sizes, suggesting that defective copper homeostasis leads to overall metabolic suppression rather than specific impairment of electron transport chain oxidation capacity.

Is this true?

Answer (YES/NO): NO